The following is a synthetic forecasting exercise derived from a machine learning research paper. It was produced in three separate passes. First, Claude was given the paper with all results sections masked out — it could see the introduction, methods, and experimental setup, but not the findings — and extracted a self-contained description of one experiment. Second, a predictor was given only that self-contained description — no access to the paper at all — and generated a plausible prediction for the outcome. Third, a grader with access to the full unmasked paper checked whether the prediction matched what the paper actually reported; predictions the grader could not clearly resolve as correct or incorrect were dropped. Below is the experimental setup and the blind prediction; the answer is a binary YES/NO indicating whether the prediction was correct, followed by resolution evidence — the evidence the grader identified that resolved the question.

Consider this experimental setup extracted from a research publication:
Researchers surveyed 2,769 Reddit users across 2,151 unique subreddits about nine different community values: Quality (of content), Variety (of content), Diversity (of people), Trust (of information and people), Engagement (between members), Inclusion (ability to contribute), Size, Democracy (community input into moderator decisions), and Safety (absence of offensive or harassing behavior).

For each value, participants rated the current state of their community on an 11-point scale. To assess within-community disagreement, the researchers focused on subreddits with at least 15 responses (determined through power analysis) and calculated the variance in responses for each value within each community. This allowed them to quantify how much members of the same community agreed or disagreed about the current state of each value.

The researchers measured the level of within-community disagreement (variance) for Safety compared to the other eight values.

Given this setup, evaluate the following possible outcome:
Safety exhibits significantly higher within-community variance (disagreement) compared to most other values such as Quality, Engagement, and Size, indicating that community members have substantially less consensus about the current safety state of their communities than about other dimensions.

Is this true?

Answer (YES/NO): YES